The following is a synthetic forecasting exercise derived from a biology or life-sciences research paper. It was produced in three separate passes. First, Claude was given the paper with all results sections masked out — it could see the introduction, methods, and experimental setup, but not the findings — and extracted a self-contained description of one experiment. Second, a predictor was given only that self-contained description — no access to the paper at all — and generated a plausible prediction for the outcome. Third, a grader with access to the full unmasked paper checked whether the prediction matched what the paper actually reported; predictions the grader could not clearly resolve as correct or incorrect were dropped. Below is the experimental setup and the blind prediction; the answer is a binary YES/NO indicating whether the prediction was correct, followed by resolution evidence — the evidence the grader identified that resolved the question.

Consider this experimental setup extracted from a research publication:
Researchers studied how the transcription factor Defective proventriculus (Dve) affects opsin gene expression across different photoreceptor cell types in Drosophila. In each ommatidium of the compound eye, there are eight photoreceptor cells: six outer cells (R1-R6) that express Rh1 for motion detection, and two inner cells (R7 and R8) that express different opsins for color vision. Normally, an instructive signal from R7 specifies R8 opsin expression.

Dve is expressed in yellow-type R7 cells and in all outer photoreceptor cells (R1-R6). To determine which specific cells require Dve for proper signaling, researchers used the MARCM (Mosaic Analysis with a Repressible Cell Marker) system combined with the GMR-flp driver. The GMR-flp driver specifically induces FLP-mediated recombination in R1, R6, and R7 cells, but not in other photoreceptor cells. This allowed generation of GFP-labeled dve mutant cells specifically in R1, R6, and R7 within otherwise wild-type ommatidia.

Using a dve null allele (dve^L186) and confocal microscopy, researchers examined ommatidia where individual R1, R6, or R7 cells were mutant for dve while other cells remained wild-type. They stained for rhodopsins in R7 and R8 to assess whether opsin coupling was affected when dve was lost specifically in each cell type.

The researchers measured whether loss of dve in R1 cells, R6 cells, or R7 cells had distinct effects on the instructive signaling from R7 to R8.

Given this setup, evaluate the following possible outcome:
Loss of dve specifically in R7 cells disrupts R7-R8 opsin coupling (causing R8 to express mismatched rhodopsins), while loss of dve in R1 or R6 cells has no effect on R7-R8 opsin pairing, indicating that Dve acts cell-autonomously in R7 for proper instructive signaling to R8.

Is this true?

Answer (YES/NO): NO